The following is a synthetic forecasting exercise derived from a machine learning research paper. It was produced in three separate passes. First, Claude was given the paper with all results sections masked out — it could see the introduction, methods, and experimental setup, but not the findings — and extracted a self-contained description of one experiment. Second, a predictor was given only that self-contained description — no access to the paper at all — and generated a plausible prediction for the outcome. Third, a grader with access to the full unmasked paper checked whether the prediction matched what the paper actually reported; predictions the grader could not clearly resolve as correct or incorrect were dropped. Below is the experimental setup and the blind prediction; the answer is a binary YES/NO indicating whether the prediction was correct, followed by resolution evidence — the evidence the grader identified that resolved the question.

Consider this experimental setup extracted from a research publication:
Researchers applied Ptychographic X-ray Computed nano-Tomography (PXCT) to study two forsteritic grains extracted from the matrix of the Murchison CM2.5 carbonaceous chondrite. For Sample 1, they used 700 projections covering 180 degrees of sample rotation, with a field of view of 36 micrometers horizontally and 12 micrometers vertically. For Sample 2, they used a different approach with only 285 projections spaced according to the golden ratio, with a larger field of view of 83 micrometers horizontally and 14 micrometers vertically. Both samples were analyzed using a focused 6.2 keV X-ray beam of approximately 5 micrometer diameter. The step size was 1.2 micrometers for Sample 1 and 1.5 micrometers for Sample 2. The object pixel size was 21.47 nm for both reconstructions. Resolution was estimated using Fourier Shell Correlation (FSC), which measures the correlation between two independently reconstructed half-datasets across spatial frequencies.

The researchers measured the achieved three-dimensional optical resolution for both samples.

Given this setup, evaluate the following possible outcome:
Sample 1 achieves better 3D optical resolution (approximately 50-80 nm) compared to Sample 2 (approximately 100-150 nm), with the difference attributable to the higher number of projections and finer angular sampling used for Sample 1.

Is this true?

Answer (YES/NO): NO